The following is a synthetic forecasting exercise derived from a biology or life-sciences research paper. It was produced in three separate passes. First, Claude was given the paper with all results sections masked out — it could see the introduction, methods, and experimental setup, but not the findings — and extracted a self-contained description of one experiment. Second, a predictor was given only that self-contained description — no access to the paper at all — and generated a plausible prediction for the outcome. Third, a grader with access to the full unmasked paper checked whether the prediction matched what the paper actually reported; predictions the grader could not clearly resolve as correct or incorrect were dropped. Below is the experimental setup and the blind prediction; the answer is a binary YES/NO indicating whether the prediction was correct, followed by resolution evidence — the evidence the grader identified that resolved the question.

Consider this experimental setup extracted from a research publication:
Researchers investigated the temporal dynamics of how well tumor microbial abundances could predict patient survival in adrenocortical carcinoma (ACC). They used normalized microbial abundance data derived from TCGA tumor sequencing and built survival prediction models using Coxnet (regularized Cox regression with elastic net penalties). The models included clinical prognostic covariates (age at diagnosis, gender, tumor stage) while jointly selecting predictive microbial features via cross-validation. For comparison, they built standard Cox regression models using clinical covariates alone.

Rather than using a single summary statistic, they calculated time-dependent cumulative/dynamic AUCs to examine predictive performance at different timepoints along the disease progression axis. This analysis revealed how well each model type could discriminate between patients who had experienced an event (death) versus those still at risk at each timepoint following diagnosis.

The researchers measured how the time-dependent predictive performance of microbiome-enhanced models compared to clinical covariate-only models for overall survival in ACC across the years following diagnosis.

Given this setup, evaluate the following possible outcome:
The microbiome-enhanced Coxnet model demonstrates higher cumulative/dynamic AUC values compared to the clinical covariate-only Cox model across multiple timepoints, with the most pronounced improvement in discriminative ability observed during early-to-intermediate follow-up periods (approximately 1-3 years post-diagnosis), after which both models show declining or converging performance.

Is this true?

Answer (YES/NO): NO